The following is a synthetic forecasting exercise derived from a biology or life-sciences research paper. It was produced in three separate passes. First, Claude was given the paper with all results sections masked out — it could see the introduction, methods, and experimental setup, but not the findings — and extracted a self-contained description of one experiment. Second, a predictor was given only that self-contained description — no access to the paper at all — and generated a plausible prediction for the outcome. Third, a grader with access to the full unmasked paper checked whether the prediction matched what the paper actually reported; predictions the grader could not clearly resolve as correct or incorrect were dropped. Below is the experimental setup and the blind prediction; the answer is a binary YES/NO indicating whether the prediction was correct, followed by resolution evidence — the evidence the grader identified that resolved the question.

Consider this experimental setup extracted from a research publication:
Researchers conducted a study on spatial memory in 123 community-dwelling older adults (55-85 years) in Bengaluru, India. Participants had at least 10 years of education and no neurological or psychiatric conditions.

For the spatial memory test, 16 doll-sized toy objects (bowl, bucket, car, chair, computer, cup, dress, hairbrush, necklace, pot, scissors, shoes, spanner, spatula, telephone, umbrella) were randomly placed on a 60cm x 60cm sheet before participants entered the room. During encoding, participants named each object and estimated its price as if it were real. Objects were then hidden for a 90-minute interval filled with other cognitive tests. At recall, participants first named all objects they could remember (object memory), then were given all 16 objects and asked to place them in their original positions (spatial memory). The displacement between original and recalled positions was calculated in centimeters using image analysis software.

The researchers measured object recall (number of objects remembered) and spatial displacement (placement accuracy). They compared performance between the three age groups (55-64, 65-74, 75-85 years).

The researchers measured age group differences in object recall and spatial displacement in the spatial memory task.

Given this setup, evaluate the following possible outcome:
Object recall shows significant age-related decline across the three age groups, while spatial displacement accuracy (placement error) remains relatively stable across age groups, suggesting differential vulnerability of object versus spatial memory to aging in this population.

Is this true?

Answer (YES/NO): NO